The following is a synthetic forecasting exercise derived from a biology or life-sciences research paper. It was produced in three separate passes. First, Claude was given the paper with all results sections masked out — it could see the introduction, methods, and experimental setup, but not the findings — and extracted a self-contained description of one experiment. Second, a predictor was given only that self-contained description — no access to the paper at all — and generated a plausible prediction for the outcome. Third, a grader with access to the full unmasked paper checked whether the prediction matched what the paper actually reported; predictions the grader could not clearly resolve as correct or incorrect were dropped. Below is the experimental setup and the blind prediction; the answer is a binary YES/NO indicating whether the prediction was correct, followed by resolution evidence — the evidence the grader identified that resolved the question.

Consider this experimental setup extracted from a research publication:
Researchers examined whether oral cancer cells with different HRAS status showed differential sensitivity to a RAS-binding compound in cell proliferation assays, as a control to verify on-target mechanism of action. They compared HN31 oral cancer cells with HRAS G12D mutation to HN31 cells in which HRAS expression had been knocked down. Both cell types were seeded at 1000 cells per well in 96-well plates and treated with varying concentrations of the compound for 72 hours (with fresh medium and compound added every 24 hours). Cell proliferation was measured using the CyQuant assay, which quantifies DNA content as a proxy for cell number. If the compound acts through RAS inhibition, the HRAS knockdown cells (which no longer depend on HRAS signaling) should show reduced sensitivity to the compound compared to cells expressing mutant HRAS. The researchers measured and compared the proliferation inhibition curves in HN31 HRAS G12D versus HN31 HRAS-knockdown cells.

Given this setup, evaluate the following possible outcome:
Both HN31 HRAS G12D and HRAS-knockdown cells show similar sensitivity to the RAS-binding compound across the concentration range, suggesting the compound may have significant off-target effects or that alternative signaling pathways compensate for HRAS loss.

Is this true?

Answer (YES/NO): NO